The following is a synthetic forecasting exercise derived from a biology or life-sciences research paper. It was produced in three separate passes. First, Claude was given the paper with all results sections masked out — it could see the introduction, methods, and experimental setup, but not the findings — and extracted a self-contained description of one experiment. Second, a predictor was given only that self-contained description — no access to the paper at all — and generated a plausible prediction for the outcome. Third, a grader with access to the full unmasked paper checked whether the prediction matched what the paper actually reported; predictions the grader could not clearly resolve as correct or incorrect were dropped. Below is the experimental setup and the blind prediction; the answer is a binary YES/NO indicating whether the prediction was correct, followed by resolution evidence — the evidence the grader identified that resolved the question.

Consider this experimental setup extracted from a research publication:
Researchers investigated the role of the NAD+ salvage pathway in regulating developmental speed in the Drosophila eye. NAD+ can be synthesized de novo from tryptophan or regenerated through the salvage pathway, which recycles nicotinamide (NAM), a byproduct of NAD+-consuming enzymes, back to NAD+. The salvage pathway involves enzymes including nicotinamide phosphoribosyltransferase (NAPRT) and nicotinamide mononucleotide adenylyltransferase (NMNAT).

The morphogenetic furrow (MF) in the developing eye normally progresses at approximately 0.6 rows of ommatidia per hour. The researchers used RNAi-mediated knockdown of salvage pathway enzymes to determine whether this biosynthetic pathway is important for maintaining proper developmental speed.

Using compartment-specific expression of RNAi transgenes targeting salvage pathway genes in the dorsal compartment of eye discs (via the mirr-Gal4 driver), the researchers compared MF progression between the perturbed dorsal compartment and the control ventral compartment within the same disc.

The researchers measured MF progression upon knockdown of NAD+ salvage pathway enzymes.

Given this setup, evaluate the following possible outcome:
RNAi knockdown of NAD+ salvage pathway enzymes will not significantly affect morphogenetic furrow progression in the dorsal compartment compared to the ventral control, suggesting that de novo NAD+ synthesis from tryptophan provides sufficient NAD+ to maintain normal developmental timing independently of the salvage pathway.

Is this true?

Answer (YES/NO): NO